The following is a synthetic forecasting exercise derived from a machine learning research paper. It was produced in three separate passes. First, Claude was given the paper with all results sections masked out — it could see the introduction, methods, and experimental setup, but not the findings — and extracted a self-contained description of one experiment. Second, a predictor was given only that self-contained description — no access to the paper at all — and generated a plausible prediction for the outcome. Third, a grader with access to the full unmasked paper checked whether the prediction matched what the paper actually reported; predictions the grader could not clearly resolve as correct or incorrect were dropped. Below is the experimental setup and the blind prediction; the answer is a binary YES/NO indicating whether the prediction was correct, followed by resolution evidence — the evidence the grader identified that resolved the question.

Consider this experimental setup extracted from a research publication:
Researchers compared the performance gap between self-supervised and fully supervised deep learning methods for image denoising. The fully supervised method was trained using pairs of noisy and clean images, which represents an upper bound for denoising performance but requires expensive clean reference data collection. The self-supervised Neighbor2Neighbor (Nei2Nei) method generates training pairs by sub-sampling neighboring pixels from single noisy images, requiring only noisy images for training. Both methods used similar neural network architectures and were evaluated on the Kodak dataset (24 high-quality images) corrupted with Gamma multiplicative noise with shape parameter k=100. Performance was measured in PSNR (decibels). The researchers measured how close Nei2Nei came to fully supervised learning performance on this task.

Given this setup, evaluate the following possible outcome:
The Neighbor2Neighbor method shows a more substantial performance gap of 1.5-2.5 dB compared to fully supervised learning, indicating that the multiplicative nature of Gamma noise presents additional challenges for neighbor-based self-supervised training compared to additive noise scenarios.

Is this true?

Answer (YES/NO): NO